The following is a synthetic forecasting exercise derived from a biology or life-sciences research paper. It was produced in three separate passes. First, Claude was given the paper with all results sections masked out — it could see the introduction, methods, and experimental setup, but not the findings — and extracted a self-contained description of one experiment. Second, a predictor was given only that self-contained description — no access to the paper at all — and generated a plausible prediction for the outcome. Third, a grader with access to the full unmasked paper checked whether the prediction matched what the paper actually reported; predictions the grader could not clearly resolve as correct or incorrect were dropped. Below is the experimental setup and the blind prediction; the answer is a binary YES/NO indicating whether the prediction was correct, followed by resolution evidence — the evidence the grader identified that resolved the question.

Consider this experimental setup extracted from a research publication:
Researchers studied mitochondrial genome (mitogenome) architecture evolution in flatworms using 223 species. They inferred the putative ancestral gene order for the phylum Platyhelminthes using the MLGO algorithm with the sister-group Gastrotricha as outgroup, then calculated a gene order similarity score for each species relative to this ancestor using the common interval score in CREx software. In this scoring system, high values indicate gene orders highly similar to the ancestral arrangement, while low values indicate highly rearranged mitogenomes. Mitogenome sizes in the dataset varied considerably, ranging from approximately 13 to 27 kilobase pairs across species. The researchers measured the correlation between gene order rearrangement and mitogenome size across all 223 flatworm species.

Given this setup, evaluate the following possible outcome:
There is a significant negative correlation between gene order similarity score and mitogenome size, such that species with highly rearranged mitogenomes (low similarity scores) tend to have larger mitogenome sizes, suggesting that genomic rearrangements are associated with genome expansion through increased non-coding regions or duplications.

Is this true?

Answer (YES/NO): YES